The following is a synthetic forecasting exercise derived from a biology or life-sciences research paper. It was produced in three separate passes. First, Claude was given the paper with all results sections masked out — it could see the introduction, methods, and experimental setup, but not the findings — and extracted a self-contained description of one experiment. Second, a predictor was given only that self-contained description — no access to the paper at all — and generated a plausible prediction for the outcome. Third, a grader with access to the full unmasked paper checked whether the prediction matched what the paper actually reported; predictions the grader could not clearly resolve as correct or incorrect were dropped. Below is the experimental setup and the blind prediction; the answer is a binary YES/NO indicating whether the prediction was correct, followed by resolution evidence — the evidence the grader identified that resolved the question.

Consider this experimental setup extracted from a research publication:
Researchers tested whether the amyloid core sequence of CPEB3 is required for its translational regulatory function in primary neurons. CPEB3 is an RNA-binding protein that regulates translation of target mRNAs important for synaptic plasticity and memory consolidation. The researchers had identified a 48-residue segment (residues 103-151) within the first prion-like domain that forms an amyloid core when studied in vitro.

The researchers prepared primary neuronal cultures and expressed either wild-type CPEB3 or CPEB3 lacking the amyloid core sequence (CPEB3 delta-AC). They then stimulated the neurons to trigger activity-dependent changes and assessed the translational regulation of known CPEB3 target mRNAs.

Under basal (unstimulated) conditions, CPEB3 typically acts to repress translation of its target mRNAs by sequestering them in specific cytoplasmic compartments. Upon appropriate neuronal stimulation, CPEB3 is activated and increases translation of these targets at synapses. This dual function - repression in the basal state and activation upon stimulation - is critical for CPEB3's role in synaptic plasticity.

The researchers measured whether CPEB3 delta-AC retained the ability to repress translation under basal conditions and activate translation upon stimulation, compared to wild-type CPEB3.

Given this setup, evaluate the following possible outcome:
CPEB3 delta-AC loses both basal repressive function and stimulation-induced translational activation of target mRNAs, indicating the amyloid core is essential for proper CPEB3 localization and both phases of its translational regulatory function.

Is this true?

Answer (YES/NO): YES